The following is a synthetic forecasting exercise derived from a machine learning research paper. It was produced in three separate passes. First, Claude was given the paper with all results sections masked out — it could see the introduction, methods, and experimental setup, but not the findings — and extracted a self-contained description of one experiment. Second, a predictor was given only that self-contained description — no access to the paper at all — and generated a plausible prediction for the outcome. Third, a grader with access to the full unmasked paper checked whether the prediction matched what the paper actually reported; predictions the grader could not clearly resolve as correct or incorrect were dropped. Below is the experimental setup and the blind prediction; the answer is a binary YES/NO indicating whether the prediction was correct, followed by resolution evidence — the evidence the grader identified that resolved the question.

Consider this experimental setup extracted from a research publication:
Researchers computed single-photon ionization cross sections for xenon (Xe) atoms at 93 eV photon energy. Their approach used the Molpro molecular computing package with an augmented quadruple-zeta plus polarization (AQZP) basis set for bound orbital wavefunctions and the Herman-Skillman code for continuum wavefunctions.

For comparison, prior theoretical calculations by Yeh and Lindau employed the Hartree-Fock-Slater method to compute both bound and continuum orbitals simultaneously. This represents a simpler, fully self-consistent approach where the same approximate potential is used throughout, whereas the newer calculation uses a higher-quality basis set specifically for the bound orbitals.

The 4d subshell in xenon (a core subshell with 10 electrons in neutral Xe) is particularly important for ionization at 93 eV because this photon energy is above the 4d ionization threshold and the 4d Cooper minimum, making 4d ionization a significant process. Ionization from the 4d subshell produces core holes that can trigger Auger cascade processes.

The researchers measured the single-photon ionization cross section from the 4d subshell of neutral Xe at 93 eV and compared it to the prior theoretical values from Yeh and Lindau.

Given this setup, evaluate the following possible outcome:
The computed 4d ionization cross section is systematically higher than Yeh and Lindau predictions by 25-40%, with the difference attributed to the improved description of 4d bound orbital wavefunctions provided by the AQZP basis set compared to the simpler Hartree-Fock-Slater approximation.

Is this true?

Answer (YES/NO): NO